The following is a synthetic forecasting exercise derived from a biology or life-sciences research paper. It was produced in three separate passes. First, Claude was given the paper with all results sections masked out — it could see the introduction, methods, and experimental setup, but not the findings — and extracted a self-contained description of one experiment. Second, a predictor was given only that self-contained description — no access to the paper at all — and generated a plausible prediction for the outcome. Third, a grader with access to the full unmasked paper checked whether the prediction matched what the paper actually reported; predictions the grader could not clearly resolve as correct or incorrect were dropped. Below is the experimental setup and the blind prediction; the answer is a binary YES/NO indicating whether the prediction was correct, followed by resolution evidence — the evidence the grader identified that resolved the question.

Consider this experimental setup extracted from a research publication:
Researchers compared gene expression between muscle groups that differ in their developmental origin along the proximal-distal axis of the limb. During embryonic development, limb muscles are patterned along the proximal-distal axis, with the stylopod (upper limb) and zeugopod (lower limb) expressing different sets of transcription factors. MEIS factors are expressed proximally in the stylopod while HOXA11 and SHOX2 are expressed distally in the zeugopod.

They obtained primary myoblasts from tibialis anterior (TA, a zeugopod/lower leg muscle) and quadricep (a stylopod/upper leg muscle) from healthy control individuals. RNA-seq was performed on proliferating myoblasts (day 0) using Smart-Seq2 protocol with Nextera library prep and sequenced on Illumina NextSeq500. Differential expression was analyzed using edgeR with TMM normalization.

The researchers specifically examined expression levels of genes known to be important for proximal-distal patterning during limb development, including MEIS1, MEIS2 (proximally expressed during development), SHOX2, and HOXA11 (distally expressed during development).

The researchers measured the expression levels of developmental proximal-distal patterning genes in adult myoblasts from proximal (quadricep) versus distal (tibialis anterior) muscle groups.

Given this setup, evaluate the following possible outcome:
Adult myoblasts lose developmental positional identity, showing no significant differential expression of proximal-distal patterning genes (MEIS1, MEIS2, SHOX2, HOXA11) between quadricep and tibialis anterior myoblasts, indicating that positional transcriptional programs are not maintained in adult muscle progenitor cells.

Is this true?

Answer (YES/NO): NO